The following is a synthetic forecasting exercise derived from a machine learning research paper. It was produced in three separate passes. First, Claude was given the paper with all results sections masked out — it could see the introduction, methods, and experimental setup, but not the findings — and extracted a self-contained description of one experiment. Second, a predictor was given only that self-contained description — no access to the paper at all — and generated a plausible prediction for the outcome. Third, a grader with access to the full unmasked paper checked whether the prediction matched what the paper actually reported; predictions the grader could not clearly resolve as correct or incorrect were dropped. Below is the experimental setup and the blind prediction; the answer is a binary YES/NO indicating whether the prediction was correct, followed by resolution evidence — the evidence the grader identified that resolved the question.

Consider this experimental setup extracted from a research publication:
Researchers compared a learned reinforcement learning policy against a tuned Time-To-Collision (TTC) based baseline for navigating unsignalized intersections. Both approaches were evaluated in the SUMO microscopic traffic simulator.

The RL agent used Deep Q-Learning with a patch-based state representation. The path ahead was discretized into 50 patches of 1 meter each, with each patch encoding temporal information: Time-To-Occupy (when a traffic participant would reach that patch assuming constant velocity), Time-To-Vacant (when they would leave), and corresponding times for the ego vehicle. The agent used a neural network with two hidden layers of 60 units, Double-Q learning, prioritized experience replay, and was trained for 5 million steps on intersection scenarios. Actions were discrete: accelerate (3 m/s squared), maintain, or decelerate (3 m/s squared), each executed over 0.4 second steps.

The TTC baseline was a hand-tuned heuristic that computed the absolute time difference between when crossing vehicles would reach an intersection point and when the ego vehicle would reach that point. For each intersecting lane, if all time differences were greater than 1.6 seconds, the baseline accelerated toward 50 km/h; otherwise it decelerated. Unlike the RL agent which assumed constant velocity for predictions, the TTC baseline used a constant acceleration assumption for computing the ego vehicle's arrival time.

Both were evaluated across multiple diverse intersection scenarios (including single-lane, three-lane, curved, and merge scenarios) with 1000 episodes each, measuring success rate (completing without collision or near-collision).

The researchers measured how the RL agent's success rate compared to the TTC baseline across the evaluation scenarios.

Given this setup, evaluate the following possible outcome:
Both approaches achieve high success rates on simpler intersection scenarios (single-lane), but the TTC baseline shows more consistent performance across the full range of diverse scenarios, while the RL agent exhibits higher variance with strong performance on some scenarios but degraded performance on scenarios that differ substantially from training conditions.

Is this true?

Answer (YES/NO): NO